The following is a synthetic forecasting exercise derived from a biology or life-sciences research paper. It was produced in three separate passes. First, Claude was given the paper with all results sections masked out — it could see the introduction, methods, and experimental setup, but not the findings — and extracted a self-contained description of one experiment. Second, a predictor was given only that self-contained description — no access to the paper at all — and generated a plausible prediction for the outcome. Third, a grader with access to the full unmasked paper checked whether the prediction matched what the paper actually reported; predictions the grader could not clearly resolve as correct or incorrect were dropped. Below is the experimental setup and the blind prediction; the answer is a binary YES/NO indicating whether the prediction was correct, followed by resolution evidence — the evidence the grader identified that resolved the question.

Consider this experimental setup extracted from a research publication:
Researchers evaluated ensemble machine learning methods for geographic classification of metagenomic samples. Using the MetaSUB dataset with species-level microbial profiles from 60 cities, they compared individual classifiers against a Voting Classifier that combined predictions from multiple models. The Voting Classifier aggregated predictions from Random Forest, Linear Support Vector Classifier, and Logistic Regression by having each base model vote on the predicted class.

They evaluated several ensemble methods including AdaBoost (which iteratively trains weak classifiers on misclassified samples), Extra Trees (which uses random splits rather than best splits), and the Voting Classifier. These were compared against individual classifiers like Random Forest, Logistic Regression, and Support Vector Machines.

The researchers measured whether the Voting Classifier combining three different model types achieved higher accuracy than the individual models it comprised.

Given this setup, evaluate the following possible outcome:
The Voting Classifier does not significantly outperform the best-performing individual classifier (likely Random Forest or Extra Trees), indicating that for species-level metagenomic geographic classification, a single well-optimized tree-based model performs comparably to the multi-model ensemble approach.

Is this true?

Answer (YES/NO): NO